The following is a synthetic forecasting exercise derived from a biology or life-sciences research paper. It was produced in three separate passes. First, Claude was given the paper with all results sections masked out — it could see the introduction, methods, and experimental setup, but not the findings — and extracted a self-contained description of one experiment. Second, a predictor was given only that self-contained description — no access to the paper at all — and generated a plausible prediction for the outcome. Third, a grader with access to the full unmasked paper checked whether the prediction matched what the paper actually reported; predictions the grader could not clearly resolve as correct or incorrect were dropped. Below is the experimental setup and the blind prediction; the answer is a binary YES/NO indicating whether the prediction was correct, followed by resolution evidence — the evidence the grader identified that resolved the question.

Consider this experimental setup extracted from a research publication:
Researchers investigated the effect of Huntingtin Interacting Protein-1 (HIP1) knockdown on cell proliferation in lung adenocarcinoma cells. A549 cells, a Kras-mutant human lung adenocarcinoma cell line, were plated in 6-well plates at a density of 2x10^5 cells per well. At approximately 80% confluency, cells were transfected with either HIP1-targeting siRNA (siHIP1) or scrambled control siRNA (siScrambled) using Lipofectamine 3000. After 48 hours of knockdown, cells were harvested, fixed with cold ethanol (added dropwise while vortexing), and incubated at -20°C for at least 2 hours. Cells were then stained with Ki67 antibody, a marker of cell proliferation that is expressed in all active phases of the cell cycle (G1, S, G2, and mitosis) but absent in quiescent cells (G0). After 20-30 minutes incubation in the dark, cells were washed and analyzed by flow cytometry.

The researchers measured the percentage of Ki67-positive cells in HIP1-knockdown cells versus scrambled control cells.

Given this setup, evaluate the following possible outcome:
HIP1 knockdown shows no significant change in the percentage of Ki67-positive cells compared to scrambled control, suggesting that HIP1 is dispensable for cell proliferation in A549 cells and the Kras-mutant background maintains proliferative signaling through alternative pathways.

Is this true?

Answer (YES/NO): YES